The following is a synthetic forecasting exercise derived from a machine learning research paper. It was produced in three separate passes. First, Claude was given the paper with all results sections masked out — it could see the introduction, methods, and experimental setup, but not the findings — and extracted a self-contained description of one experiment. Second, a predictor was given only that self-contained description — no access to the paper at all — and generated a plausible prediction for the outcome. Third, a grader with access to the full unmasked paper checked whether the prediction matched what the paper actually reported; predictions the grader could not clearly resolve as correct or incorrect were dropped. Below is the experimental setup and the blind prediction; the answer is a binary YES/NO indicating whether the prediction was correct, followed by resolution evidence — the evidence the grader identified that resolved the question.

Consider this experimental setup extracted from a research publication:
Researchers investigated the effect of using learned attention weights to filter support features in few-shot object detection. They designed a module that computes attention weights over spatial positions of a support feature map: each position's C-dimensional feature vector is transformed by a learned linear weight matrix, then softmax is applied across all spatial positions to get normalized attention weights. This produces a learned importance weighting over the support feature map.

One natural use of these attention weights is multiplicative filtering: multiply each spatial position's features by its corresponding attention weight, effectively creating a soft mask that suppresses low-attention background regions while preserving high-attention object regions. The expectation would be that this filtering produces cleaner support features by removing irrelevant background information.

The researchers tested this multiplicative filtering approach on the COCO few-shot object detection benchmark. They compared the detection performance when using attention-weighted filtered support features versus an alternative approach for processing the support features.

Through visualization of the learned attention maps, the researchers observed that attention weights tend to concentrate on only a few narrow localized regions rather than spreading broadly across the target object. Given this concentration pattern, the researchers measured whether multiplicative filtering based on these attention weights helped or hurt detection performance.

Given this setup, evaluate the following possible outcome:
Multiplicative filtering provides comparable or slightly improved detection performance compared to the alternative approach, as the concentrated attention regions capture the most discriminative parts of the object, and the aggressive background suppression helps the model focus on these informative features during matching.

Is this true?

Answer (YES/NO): NO